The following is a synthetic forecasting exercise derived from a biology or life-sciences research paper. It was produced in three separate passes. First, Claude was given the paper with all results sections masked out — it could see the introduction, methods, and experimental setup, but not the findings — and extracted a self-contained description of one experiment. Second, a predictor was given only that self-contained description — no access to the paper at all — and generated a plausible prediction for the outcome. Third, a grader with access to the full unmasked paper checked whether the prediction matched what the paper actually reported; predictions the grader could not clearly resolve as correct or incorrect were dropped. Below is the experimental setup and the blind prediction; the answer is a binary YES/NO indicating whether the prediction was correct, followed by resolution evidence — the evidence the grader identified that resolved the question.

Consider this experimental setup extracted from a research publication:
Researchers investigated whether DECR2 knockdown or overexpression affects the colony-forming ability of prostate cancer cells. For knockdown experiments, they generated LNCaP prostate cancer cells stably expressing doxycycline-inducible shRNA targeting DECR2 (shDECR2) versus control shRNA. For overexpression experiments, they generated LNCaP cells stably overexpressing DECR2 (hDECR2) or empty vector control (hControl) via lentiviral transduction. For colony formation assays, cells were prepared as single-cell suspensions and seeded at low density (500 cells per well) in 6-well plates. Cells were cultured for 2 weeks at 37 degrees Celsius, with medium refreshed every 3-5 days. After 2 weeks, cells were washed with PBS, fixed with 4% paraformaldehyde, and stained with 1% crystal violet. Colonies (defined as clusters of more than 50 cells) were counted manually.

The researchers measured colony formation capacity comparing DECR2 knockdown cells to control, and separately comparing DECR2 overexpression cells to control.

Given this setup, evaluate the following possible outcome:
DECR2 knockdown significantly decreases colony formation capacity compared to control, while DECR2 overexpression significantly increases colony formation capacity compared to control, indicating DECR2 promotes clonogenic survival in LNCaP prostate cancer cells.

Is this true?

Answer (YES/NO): YES